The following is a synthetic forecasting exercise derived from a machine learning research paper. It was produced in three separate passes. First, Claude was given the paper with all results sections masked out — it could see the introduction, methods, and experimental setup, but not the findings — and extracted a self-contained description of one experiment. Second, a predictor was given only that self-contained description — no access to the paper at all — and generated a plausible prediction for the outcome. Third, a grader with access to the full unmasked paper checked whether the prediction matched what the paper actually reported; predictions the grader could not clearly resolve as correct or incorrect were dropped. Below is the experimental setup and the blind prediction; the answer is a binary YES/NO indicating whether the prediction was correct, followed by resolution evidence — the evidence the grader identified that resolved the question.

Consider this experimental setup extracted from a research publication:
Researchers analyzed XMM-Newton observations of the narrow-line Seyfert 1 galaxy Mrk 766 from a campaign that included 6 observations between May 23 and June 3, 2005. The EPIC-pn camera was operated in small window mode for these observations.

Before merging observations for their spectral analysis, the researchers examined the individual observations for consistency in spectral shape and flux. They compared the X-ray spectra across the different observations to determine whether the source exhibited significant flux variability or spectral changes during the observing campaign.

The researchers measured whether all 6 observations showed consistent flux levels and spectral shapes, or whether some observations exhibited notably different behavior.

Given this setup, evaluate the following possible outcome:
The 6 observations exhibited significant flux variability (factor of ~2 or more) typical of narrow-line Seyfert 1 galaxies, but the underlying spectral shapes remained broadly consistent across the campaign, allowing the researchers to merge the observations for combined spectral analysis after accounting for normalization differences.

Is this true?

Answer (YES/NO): NO